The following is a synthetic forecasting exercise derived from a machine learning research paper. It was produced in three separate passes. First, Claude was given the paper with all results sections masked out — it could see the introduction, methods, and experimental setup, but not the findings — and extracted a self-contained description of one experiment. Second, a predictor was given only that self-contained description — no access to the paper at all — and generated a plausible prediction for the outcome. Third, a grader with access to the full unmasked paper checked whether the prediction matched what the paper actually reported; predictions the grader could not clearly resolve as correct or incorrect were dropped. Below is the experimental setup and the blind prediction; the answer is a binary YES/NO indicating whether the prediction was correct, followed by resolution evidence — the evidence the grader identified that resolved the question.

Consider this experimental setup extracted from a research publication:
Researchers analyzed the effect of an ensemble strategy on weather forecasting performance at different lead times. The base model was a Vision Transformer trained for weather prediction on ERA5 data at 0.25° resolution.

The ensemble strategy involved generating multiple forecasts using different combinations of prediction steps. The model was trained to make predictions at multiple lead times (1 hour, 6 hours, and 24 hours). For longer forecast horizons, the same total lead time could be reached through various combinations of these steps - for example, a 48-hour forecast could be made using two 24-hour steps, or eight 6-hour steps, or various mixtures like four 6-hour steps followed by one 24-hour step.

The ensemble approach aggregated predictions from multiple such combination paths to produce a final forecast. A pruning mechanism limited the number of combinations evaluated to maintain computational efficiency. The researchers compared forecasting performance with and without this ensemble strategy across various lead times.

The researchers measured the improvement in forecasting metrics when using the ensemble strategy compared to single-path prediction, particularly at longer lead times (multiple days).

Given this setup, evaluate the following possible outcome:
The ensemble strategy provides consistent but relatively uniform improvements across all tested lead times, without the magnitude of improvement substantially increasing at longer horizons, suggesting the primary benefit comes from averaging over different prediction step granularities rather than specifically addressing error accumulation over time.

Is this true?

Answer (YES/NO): NO